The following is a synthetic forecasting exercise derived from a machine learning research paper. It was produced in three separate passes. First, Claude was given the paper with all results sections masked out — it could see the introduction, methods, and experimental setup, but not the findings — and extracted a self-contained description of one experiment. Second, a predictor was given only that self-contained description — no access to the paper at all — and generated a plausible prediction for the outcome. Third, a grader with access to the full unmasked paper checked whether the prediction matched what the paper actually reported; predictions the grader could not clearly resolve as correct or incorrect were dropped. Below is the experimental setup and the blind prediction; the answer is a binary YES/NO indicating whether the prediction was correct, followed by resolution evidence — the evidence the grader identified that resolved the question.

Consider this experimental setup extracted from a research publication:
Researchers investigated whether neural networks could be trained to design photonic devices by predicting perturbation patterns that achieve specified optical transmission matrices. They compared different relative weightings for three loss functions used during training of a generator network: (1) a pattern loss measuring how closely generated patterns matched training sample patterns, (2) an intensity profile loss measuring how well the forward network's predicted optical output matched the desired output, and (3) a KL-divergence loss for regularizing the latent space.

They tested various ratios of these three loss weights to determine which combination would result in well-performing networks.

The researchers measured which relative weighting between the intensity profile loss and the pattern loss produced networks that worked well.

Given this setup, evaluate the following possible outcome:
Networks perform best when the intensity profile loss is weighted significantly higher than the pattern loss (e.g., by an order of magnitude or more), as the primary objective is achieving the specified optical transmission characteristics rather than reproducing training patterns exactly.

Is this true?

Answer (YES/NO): YES